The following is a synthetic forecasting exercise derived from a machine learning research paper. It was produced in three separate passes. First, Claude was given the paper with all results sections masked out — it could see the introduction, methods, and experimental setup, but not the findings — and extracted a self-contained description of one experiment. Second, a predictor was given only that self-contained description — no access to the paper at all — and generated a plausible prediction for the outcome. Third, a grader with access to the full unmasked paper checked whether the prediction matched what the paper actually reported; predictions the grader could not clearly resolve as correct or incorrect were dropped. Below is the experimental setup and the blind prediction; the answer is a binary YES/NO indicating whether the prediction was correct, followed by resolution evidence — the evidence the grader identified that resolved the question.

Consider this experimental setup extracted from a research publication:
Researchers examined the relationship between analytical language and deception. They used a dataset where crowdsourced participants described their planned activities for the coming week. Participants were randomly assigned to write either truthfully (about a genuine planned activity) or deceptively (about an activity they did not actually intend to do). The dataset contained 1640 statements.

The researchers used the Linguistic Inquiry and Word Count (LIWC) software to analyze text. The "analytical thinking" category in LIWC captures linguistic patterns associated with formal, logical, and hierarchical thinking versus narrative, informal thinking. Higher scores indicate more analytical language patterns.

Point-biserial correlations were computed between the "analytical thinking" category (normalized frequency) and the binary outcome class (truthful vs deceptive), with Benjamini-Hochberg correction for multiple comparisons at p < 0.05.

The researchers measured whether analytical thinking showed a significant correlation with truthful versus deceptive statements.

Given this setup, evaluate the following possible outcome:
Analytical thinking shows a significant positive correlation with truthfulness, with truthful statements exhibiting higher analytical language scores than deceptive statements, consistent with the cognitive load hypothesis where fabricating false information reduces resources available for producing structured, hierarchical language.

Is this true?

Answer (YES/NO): NO